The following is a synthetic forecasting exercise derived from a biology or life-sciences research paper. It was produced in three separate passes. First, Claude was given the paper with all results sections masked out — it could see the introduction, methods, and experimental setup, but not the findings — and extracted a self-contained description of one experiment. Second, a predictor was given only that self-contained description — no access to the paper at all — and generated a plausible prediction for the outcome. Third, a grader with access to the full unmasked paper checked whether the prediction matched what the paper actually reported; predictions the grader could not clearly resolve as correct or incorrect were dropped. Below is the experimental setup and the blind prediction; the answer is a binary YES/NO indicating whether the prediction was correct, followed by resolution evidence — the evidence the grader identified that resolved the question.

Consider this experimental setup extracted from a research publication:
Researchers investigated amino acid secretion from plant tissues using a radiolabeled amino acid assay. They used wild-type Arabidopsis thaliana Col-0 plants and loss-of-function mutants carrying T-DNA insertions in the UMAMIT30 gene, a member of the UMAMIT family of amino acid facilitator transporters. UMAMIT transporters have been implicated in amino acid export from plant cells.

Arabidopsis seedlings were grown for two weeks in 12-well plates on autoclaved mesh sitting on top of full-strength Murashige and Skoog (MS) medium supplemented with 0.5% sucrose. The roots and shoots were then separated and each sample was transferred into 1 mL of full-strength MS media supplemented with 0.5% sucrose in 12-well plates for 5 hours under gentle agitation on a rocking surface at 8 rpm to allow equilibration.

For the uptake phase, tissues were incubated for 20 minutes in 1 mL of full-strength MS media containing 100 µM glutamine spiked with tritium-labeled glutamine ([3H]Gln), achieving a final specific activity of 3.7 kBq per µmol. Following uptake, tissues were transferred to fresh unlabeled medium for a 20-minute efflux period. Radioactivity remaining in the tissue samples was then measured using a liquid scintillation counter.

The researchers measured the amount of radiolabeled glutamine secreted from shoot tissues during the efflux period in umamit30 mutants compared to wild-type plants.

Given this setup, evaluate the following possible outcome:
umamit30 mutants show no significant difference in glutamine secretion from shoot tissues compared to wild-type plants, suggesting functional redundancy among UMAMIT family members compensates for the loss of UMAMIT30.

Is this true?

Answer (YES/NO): NO